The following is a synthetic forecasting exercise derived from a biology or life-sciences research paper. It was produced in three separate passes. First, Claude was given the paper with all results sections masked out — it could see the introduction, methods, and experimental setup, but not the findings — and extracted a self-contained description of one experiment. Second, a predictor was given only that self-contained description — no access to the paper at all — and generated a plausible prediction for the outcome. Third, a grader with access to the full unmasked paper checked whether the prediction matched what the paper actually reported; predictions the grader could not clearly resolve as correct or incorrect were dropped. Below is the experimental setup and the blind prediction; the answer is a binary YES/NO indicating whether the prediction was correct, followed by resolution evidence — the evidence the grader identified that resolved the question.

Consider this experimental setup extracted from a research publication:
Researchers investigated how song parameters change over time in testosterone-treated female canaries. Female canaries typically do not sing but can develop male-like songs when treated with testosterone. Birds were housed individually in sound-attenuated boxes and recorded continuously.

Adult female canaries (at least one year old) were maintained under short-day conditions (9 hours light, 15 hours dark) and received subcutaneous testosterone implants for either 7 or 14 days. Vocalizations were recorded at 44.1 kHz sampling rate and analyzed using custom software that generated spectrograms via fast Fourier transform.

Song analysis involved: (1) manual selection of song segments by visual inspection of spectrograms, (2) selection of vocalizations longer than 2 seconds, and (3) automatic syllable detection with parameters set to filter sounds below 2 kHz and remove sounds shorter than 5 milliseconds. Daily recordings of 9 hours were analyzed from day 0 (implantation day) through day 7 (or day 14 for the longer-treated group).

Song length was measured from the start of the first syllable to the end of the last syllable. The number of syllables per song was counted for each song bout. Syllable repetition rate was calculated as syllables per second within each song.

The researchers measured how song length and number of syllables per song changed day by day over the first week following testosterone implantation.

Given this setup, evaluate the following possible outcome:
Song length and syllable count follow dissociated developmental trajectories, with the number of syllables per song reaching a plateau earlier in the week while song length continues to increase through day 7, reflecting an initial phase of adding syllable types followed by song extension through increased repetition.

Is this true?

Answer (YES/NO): NO